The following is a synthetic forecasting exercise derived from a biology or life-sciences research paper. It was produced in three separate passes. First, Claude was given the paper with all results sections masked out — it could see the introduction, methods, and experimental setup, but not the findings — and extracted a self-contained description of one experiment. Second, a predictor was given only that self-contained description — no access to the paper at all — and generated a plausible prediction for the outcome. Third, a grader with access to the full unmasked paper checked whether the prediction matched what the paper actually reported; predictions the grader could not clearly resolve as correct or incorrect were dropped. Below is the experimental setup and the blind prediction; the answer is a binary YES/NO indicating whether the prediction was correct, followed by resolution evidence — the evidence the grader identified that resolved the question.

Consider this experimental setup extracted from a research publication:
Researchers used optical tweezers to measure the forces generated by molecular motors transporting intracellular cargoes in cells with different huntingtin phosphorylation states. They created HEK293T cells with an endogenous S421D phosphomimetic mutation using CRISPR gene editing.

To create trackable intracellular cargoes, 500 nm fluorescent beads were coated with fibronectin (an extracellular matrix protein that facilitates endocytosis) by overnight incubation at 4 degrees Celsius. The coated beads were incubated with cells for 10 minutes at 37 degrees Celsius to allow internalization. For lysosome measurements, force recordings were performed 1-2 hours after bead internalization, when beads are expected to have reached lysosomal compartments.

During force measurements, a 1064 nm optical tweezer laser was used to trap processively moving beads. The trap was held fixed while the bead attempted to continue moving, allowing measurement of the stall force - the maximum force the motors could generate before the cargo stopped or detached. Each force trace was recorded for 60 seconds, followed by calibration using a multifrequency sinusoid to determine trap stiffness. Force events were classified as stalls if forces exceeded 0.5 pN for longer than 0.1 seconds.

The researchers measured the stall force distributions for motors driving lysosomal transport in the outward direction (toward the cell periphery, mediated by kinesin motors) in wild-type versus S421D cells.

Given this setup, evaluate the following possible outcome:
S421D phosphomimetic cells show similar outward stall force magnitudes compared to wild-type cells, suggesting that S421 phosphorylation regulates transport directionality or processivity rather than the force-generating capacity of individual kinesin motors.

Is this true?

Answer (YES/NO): NO